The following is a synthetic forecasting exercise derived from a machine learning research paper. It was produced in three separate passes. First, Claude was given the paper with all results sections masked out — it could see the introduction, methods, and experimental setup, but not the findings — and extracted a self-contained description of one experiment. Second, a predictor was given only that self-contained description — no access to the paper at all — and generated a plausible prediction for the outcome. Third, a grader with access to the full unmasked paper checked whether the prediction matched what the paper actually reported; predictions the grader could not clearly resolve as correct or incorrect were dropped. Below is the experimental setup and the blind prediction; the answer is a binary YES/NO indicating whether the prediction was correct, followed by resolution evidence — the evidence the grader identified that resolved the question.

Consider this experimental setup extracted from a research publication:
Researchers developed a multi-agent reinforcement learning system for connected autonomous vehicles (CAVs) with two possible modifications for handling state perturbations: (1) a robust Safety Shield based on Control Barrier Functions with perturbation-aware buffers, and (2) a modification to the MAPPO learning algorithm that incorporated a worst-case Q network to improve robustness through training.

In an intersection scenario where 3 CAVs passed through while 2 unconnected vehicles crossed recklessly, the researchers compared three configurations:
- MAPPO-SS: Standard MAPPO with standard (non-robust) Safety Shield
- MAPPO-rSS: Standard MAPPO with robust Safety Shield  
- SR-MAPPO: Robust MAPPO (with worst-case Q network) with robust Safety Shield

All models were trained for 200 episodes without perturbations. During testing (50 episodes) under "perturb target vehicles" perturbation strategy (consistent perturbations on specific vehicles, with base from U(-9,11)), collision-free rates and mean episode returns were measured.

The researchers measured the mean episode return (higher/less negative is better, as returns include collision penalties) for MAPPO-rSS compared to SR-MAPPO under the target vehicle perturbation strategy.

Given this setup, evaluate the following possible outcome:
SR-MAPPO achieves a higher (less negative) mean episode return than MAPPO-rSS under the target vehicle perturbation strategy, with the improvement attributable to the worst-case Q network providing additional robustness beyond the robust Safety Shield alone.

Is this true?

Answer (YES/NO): YES